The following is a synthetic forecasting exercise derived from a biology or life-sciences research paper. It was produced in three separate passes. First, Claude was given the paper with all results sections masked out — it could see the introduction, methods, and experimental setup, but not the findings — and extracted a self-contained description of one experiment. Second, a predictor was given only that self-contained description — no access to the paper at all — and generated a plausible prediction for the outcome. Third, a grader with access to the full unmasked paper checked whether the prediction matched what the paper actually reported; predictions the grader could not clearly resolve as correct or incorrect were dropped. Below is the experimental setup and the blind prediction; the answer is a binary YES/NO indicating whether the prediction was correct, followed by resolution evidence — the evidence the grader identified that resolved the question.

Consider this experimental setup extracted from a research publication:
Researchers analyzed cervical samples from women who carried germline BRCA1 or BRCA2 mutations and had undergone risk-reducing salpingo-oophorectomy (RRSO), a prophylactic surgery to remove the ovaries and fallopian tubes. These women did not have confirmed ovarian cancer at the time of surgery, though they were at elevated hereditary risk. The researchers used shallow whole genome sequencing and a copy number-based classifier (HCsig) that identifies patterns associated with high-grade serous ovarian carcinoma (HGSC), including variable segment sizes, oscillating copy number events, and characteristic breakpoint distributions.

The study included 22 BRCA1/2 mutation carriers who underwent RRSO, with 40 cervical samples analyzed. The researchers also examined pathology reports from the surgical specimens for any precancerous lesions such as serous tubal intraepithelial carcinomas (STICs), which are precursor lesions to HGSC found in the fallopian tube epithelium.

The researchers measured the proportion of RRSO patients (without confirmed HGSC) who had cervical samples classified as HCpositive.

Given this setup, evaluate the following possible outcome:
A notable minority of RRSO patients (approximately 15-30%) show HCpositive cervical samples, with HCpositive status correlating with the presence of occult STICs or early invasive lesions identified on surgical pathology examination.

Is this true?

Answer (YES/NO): NO